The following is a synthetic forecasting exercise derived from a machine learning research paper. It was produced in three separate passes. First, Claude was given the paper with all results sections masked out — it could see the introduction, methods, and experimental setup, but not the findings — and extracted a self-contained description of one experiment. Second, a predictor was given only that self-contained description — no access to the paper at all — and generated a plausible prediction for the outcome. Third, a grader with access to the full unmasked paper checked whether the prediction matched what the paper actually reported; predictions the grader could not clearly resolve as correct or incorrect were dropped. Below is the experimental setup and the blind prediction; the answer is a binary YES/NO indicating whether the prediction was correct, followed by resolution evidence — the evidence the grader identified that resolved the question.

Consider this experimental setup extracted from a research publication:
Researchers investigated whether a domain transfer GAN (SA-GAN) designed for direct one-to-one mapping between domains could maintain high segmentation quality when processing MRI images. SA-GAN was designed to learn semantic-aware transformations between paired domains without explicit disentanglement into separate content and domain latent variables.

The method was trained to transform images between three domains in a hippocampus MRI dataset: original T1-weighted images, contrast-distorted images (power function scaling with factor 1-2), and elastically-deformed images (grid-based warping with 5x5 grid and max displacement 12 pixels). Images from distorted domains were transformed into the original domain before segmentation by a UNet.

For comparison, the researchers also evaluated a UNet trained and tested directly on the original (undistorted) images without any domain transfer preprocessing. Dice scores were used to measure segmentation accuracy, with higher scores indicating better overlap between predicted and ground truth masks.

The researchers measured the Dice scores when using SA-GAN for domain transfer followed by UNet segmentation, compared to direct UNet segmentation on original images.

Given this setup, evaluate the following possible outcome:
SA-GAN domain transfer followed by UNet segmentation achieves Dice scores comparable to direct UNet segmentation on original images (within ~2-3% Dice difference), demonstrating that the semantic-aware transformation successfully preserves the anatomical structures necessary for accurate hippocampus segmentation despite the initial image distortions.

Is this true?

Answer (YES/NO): NO